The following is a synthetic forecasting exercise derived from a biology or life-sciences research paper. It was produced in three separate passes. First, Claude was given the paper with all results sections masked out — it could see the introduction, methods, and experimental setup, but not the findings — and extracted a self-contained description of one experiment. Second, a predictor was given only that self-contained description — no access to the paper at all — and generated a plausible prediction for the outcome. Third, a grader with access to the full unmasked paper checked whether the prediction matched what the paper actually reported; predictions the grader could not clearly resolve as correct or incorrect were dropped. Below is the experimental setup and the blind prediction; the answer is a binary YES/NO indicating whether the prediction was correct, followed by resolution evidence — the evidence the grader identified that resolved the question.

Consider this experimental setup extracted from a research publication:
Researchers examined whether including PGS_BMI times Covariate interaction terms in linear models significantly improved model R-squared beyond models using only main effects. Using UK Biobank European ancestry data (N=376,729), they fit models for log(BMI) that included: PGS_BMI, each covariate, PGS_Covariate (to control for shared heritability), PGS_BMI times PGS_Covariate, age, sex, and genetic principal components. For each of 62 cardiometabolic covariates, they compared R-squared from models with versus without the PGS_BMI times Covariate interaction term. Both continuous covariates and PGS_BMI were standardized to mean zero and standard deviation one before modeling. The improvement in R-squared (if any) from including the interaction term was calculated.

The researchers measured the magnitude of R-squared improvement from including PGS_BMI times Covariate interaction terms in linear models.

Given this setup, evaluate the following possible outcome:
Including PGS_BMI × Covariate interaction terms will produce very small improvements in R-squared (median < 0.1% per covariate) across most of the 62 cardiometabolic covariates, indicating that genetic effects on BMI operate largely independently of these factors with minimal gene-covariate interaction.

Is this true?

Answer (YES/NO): YES